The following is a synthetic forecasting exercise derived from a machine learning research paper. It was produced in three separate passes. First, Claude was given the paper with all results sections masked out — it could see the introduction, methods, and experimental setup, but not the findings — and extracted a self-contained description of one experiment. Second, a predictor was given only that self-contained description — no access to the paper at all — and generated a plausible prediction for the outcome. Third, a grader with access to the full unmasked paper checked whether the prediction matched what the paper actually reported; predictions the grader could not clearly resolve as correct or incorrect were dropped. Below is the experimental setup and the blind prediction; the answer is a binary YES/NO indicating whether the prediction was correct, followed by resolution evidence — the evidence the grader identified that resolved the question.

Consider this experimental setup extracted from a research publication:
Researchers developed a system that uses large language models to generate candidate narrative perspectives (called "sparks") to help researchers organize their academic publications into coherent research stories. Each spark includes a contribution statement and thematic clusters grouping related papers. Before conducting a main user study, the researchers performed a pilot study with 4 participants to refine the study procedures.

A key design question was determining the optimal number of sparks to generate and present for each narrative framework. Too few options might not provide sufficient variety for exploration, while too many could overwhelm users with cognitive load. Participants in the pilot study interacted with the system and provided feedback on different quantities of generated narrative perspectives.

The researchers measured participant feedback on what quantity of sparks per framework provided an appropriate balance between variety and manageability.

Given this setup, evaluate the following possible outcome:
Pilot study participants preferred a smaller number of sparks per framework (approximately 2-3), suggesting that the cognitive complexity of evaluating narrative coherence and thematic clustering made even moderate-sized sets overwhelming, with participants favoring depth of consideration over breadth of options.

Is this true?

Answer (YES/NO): NO